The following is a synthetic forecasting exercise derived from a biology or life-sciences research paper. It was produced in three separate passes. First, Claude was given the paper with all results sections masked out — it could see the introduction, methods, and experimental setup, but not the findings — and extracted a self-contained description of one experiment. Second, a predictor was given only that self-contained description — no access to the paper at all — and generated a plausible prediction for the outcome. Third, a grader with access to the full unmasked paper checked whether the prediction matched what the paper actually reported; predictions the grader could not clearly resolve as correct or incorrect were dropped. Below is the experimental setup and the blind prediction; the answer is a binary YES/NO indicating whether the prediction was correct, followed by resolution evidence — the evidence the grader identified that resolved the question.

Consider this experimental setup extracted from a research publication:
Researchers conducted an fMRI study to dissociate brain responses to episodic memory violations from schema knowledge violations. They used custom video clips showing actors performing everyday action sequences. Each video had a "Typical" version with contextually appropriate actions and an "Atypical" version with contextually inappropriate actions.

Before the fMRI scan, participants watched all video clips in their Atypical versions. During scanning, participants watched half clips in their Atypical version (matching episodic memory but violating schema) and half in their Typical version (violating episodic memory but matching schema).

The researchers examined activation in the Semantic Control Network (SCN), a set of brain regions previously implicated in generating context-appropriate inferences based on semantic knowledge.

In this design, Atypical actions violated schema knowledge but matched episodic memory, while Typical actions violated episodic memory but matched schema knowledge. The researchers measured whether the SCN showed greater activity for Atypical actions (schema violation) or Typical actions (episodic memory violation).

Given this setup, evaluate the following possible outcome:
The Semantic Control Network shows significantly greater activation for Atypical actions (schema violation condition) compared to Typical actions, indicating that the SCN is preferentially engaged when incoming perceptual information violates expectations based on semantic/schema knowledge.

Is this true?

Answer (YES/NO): YES